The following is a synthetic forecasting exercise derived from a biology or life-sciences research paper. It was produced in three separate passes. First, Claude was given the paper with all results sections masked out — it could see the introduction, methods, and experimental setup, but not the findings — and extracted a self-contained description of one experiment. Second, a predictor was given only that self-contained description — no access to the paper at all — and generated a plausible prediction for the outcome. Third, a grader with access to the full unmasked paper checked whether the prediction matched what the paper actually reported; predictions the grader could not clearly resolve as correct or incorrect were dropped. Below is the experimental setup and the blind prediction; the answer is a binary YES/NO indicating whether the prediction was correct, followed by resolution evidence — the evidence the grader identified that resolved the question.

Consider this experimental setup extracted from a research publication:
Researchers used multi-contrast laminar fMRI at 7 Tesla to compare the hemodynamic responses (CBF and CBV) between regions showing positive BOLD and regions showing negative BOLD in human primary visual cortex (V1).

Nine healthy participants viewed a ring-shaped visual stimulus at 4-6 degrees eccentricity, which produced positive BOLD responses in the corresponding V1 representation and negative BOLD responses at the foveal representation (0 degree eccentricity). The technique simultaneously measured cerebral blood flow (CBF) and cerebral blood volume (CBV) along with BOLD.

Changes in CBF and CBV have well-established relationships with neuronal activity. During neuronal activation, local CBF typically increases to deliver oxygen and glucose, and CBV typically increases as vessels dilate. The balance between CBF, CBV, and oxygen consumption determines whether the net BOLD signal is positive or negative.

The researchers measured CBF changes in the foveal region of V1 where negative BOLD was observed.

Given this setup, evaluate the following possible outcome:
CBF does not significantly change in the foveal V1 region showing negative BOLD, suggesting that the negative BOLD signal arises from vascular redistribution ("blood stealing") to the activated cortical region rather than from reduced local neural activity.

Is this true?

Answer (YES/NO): NO